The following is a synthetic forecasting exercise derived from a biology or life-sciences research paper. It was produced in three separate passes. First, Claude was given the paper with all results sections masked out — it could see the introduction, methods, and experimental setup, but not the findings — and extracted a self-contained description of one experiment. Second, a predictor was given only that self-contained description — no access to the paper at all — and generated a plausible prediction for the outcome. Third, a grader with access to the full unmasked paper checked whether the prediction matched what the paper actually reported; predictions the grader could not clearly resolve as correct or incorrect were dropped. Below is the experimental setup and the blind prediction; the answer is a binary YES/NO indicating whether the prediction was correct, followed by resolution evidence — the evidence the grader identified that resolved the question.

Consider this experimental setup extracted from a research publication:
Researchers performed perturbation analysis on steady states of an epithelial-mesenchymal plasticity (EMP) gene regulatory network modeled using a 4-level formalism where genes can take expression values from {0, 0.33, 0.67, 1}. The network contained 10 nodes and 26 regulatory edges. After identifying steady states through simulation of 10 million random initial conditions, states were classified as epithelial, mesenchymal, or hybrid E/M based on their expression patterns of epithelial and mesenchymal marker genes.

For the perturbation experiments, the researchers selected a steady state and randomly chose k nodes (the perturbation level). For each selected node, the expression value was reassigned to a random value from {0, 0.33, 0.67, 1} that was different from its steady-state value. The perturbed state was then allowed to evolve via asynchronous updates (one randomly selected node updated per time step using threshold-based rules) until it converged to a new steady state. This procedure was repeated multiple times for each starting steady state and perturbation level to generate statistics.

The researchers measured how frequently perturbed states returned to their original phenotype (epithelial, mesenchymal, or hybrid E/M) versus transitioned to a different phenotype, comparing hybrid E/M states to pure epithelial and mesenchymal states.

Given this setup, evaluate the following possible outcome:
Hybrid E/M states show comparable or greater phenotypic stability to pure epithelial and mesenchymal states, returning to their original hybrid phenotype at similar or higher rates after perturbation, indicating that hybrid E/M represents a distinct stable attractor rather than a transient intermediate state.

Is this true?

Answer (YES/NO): NO